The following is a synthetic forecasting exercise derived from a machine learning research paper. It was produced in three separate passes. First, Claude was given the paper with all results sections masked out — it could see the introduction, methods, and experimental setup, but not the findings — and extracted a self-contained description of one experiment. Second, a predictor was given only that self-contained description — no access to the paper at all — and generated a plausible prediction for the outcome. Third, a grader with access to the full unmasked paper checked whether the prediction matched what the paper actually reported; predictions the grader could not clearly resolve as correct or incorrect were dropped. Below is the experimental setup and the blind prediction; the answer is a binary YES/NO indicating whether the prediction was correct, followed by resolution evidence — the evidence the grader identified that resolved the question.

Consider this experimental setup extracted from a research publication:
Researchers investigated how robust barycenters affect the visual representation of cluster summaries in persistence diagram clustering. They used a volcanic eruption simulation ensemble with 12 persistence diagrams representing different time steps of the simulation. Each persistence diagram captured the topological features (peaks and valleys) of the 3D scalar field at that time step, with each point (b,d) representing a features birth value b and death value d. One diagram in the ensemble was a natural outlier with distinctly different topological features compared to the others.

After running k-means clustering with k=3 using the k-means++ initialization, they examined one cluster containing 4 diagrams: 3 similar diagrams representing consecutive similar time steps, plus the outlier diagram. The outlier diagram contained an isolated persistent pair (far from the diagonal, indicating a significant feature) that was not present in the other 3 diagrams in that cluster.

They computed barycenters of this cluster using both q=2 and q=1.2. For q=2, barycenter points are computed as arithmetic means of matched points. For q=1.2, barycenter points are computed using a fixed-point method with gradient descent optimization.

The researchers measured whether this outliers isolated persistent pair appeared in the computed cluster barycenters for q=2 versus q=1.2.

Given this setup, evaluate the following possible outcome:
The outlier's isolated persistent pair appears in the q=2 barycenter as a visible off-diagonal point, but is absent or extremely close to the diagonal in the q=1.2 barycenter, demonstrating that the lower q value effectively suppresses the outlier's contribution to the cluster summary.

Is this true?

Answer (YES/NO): YES